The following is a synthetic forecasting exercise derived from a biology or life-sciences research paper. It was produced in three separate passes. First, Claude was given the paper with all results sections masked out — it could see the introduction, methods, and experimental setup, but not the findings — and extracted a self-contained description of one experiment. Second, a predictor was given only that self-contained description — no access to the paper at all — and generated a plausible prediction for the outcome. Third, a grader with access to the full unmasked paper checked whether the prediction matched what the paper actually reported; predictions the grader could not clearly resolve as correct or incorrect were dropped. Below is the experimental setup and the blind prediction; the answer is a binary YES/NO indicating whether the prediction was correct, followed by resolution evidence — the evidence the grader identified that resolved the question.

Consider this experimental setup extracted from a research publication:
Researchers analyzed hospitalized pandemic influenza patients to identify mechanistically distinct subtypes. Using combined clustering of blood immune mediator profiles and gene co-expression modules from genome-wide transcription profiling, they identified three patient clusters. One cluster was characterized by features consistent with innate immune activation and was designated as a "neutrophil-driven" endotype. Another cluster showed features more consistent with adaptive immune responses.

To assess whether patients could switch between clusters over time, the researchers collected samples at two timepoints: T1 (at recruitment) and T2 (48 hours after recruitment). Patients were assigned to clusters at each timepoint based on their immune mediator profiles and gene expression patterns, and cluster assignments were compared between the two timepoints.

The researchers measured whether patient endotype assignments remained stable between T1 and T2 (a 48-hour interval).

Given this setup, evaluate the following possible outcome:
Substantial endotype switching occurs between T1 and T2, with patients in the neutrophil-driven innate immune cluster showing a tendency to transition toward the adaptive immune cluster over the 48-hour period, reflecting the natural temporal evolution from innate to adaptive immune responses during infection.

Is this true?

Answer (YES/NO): NO